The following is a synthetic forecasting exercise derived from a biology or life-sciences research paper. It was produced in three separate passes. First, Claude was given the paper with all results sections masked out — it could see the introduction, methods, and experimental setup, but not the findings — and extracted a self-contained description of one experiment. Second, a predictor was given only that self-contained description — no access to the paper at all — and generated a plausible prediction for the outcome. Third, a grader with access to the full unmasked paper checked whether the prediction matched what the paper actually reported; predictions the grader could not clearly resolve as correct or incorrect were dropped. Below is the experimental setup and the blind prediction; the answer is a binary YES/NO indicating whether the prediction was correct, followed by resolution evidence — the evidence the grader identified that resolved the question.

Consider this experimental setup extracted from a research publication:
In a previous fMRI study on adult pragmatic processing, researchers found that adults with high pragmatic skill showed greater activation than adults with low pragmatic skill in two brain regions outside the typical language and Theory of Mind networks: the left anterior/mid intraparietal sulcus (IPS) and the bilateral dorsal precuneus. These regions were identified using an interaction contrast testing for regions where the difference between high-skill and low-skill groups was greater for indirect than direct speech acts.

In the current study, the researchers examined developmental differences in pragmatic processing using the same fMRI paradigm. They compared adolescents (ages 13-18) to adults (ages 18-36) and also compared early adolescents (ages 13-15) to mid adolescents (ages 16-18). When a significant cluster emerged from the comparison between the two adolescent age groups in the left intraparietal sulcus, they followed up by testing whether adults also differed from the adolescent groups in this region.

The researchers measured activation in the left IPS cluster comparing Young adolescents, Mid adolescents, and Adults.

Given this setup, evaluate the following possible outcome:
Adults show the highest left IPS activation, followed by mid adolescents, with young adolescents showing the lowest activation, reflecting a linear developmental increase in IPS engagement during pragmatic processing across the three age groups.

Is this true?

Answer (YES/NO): NO